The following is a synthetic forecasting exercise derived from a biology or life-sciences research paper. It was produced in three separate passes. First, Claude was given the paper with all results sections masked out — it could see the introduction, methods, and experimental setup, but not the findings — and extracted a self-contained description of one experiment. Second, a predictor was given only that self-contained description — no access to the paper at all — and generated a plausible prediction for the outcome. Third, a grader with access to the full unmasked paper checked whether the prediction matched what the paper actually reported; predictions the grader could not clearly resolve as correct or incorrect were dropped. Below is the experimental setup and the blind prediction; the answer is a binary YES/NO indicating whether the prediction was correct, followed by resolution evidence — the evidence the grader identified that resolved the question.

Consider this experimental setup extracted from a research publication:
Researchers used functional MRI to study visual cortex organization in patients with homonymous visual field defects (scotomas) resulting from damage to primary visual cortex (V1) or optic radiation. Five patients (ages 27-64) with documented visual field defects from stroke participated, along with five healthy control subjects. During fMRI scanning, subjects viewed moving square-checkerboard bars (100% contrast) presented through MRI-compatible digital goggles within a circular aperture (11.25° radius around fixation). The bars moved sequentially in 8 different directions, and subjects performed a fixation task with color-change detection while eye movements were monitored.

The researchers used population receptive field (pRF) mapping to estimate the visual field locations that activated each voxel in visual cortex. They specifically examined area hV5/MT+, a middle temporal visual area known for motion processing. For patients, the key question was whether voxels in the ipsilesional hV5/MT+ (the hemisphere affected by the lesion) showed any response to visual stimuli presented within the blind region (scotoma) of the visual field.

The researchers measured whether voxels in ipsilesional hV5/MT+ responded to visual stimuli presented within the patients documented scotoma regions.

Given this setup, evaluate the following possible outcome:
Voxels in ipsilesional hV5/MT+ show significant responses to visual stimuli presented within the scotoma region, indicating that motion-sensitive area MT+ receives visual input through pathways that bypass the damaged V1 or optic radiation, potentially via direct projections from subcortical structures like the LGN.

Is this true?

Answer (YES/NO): NO